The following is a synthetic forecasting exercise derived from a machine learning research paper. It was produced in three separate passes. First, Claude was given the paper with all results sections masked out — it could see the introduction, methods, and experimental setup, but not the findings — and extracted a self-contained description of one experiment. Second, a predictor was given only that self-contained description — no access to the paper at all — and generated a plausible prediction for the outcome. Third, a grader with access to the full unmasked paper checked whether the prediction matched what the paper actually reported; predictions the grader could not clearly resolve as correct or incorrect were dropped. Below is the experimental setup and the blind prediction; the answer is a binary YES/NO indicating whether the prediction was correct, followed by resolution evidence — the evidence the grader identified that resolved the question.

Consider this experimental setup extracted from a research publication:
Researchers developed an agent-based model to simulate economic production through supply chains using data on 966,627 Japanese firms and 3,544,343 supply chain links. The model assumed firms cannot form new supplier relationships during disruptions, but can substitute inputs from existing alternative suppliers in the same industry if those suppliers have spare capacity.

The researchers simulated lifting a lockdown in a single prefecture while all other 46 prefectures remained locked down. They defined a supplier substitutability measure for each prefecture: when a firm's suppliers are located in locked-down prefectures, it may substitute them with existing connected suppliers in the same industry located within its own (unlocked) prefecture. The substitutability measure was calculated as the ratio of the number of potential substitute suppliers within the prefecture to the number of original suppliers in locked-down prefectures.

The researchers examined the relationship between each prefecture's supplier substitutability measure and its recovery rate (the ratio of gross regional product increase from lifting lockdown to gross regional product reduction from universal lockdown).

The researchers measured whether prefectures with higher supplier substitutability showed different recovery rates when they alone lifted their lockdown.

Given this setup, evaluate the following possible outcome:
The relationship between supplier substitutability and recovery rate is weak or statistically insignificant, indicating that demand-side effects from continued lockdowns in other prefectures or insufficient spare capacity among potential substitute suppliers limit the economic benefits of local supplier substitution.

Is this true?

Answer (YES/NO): NO